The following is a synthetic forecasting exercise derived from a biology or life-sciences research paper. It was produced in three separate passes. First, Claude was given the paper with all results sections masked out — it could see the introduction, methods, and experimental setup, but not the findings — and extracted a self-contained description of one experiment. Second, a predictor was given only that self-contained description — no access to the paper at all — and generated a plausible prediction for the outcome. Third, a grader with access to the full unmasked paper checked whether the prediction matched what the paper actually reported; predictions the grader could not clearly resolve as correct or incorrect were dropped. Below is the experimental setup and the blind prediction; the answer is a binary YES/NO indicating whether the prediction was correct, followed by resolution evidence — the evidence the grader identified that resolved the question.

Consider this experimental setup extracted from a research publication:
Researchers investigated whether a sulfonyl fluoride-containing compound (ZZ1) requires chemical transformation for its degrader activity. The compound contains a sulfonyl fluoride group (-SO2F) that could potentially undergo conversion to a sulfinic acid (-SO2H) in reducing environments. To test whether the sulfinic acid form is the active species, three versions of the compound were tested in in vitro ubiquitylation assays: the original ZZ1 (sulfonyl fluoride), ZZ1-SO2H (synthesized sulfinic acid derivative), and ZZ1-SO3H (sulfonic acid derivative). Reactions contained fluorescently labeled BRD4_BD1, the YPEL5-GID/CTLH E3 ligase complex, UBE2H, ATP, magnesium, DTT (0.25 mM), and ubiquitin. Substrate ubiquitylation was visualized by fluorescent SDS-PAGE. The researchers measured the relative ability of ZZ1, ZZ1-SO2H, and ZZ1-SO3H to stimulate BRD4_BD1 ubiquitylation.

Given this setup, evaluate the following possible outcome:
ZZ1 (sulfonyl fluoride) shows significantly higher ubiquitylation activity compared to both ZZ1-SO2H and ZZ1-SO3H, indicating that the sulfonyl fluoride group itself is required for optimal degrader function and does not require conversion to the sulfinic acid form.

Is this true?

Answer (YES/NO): NO